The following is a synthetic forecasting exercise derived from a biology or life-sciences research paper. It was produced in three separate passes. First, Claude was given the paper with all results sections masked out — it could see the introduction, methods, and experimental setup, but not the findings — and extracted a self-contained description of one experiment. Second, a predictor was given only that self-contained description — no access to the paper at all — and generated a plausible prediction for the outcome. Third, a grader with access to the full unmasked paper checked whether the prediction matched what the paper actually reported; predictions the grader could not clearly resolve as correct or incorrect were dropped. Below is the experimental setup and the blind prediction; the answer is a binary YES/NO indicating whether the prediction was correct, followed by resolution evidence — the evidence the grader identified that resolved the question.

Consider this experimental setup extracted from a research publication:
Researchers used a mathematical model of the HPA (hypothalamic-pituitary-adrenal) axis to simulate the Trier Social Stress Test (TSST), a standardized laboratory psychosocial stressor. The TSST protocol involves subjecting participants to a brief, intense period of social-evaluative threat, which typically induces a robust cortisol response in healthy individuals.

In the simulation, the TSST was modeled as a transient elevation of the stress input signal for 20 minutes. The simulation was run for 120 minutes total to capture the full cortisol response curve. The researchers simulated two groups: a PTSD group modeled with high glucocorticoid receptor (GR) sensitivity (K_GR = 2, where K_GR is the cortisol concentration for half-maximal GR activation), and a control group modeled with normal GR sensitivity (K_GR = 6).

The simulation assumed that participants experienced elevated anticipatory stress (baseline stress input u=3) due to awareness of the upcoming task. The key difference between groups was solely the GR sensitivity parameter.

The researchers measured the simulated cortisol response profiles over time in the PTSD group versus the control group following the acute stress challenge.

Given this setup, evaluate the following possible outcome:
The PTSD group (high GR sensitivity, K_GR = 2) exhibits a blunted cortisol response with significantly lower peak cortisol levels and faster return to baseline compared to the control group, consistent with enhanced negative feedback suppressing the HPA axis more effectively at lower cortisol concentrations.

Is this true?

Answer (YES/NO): YES